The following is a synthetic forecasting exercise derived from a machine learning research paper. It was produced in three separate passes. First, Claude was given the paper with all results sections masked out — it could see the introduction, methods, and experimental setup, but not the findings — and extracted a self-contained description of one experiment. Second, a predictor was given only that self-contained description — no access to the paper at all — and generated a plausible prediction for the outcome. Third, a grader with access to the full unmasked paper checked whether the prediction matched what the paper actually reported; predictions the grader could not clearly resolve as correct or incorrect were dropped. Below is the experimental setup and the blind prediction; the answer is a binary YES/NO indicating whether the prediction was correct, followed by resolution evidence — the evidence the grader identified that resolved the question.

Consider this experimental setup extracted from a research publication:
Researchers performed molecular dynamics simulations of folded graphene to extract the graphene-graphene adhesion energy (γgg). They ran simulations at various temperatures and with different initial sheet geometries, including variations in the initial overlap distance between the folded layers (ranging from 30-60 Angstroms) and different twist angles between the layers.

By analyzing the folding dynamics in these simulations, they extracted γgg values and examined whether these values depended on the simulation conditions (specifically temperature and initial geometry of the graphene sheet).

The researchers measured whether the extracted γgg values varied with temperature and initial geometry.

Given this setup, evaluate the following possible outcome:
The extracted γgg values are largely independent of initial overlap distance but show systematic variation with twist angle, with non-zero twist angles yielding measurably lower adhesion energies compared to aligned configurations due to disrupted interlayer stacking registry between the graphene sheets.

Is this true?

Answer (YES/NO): NO